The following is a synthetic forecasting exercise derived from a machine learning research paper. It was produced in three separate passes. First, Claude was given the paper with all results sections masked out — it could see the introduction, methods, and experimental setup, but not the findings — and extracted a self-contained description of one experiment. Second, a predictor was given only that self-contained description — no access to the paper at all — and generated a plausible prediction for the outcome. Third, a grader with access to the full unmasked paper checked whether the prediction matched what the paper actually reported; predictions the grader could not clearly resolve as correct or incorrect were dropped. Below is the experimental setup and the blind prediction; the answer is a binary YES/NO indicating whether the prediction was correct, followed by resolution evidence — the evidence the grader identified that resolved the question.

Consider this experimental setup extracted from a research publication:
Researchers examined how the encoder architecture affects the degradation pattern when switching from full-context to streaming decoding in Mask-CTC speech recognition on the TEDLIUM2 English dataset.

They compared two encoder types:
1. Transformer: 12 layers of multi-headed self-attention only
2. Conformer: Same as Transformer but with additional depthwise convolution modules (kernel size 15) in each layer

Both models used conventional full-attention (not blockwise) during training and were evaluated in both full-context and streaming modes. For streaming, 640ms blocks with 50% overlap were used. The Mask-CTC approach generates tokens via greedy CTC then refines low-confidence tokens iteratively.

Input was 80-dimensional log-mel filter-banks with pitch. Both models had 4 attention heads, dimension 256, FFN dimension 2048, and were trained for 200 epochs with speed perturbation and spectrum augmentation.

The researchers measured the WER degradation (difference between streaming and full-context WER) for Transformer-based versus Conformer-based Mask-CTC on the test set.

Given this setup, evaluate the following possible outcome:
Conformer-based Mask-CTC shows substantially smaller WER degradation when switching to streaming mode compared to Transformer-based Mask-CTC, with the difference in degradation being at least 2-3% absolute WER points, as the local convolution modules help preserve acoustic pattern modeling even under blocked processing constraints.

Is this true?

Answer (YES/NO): NO